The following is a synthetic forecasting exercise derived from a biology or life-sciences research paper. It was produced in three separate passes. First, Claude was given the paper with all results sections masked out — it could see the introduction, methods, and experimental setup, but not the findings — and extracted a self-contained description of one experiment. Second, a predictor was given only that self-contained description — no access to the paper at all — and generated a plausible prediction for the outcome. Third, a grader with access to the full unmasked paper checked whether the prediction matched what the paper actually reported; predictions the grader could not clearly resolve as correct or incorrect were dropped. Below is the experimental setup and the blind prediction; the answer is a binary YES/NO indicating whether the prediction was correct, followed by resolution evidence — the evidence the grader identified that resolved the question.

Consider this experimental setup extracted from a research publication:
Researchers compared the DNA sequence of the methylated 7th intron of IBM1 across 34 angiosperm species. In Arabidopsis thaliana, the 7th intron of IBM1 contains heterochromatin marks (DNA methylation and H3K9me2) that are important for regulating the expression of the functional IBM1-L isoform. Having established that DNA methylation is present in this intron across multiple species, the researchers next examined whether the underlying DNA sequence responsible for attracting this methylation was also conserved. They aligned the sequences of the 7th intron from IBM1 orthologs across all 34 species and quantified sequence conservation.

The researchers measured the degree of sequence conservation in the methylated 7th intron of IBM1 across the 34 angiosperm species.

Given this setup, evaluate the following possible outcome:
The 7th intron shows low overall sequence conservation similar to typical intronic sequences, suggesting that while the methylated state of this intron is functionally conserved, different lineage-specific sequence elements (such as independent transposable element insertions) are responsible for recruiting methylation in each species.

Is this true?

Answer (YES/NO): YES